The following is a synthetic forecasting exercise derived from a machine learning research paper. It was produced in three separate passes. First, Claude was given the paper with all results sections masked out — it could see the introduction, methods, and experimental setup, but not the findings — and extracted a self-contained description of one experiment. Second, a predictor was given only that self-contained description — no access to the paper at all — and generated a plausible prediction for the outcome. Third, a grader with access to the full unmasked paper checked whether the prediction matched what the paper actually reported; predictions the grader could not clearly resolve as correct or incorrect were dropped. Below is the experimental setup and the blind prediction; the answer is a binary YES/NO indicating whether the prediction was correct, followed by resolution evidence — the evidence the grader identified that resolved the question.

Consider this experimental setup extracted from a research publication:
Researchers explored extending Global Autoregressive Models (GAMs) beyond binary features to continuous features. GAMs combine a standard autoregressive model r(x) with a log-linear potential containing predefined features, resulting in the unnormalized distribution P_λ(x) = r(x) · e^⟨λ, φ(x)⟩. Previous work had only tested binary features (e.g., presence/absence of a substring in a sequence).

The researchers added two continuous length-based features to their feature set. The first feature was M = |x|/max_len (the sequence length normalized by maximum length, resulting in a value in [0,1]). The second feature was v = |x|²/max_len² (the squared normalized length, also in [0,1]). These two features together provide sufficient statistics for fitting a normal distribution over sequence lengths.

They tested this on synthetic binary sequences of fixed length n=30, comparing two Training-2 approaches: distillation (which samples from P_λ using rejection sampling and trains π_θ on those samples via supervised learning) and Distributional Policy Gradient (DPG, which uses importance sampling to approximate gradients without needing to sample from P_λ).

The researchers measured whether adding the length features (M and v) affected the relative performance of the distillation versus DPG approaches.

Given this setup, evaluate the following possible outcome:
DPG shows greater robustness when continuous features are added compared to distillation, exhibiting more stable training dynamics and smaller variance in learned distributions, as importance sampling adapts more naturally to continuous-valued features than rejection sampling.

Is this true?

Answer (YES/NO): NO